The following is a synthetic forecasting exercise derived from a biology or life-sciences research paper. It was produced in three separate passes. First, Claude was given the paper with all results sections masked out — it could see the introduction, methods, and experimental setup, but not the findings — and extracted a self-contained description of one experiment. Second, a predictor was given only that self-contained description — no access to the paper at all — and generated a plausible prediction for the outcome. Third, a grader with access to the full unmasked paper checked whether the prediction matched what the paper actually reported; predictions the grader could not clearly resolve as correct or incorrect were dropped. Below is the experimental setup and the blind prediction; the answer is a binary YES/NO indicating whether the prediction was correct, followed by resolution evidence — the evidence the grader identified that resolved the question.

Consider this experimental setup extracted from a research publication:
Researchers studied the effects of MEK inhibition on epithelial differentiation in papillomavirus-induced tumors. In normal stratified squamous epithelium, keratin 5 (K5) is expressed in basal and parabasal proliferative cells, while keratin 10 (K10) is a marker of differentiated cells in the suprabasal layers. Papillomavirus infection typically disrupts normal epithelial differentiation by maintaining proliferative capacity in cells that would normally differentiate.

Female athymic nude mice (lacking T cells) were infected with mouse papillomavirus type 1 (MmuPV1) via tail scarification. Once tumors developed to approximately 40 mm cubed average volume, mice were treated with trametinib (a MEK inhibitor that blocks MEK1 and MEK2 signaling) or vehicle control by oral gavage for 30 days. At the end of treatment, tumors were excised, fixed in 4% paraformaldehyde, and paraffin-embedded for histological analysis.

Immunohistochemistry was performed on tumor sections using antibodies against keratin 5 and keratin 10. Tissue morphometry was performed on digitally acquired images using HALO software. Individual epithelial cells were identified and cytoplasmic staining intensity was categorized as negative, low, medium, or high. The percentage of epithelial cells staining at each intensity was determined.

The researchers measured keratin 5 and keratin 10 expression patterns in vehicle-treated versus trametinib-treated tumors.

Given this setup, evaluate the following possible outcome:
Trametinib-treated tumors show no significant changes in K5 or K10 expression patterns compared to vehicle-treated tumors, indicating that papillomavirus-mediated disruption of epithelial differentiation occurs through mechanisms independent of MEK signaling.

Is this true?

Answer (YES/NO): NO